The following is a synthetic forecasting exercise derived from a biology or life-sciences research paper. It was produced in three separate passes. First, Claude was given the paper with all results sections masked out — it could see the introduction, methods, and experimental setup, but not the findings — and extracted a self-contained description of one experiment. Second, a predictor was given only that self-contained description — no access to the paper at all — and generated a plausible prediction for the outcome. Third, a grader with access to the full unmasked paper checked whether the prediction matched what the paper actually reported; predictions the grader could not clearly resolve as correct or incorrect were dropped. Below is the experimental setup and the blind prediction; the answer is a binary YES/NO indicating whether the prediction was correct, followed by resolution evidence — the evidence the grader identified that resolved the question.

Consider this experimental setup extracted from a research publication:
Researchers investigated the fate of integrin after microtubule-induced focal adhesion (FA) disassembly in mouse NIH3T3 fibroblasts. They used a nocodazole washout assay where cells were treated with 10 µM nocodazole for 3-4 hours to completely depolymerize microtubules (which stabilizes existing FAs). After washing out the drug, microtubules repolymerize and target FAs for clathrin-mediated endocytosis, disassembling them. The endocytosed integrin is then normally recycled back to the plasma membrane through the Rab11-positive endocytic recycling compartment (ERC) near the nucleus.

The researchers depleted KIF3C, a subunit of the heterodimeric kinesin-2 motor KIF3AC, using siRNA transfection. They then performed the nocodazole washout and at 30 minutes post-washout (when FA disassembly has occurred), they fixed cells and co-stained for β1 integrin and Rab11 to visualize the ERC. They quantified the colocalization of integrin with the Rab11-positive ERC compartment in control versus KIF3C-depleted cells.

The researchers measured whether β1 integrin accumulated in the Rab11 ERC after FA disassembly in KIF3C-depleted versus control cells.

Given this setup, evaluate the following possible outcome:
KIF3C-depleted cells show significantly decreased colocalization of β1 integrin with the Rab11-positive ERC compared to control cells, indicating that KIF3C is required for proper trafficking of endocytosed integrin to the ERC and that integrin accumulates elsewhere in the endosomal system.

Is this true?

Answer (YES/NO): NO